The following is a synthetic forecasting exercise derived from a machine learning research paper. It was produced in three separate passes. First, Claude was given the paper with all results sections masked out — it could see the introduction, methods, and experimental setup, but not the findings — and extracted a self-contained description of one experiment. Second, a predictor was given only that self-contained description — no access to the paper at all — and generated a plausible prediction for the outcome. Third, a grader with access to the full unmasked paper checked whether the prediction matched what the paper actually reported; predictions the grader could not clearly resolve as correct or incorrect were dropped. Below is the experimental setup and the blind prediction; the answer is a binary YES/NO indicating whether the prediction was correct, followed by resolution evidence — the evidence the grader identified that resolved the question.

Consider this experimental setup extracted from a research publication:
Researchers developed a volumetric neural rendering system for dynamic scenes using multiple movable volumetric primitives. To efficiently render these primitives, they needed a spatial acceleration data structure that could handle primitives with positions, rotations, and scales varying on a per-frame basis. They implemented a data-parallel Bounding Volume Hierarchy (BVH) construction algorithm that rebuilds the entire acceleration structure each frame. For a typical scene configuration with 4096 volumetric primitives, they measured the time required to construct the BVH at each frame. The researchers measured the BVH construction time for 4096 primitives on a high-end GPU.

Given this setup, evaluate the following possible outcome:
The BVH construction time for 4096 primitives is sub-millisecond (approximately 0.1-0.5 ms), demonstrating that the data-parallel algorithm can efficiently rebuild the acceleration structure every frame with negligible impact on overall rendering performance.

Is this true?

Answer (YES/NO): NO